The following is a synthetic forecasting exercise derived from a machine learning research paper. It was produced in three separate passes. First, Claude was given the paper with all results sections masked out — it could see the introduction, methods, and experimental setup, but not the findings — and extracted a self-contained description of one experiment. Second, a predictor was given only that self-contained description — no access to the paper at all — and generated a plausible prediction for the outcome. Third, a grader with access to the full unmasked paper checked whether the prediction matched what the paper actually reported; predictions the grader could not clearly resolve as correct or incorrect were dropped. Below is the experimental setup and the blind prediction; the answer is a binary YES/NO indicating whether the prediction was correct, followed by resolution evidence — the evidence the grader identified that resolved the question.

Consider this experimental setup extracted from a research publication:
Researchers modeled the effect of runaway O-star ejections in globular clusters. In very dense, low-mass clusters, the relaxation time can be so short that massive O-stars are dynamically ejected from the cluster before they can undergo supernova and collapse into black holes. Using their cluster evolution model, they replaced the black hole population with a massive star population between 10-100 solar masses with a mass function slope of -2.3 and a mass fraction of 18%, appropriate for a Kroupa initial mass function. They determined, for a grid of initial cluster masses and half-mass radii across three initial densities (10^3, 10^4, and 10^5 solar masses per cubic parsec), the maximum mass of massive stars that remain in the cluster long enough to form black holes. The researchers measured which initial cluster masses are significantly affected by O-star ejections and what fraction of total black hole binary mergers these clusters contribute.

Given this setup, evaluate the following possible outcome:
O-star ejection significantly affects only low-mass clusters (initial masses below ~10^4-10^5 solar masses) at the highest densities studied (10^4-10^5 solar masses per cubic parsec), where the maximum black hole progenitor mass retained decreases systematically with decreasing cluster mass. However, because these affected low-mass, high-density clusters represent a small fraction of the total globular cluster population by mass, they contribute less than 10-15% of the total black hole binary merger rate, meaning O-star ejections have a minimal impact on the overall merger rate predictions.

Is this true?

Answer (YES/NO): NO